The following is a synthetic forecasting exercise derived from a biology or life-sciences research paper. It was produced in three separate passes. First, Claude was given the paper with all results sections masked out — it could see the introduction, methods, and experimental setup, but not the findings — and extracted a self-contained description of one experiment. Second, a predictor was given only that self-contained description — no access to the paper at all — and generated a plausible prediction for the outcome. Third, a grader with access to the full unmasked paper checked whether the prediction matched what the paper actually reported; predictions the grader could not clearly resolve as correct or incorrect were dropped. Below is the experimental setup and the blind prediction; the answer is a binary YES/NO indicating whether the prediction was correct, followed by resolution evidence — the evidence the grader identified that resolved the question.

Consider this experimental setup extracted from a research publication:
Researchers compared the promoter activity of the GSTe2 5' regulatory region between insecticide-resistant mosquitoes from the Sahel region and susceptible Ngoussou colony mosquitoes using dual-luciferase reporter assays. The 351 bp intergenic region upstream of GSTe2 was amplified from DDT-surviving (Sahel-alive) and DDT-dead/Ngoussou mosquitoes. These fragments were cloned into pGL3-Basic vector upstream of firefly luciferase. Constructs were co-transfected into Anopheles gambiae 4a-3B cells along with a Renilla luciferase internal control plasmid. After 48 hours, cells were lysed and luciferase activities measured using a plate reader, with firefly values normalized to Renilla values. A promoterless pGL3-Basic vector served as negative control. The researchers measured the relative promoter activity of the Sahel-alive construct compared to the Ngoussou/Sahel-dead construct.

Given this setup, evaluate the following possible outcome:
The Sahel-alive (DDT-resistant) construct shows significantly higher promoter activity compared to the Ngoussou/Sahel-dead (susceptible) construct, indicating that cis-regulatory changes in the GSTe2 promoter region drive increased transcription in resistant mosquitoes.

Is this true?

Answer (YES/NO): YES